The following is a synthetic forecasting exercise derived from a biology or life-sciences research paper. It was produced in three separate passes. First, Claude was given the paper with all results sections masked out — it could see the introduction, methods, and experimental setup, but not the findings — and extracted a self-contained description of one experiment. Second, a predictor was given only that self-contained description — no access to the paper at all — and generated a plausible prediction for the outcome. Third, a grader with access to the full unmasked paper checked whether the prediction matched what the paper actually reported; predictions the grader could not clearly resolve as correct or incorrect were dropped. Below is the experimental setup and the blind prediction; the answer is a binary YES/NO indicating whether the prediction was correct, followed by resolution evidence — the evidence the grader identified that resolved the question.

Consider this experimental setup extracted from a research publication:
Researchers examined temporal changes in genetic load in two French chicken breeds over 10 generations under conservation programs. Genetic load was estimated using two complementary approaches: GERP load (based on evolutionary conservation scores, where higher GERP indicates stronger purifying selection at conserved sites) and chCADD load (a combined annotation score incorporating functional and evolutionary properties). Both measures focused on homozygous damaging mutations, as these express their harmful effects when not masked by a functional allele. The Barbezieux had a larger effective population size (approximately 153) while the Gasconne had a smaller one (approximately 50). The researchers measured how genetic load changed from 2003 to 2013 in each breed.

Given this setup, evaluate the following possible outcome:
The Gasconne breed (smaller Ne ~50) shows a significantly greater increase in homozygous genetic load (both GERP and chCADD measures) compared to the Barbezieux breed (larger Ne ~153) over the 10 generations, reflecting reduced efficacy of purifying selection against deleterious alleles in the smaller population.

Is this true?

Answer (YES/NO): NO